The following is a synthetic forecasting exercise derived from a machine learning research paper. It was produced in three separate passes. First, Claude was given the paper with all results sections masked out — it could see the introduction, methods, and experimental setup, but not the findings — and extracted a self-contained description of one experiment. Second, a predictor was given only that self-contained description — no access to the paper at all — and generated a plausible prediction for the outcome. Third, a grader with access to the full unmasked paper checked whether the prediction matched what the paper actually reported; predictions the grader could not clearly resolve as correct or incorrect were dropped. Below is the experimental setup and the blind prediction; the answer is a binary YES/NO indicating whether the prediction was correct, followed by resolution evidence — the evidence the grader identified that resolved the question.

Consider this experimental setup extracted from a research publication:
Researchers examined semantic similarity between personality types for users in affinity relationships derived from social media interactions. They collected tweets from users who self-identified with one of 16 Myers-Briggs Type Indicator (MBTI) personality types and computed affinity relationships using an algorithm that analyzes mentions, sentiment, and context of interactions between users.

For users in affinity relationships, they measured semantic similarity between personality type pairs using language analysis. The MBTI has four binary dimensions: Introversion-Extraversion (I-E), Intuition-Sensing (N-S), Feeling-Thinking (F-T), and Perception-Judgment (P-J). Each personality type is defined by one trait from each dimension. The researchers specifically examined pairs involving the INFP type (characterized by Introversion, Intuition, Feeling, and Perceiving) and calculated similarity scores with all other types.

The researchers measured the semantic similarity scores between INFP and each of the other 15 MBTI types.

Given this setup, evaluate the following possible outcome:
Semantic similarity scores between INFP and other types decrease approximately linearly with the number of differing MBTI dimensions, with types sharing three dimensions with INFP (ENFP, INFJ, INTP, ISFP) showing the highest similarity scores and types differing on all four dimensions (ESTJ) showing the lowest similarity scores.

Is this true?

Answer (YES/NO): NO